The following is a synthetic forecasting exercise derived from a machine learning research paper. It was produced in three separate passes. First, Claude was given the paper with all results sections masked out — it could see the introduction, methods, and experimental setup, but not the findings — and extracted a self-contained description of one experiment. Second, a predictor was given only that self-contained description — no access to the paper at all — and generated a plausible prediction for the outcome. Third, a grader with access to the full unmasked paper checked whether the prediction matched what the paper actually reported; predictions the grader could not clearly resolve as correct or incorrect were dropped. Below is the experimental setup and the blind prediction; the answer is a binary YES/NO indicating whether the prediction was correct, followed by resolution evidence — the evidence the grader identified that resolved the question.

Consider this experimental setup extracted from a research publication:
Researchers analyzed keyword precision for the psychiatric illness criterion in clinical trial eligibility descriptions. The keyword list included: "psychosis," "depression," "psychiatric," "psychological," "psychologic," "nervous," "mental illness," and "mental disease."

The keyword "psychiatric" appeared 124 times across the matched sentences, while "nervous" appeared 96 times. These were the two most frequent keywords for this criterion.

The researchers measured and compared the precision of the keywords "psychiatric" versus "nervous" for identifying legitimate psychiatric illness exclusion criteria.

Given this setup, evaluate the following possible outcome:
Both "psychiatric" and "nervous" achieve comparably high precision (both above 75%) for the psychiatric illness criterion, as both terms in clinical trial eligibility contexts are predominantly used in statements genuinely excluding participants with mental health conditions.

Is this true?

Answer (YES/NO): NO